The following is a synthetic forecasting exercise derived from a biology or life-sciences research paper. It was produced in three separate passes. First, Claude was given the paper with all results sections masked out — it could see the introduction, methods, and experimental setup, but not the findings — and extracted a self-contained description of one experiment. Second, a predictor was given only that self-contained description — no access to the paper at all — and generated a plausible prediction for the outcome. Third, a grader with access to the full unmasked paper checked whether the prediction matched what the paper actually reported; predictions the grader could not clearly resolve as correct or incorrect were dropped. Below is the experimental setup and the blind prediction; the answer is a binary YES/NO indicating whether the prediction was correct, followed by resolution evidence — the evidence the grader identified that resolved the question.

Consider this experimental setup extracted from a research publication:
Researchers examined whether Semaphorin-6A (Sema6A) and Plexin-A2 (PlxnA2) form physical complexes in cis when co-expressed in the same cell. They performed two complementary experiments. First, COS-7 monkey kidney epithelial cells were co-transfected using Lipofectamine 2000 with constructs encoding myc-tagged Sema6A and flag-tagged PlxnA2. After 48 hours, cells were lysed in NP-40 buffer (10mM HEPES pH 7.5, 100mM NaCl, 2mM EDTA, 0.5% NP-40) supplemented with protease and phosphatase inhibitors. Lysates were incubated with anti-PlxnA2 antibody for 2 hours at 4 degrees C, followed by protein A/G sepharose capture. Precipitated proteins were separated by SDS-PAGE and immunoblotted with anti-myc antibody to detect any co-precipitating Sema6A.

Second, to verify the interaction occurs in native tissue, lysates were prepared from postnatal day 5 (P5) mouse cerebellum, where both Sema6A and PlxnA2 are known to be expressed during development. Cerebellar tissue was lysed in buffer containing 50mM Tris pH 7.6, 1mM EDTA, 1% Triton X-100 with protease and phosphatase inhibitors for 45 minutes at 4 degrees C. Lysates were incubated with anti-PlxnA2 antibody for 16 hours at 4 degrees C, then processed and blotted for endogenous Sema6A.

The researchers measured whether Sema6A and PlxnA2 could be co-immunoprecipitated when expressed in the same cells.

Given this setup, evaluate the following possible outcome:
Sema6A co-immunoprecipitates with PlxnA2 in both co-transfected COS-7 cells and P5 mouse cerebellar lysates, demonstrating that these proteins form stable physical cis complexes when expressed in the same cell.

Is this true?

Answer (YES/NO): YES